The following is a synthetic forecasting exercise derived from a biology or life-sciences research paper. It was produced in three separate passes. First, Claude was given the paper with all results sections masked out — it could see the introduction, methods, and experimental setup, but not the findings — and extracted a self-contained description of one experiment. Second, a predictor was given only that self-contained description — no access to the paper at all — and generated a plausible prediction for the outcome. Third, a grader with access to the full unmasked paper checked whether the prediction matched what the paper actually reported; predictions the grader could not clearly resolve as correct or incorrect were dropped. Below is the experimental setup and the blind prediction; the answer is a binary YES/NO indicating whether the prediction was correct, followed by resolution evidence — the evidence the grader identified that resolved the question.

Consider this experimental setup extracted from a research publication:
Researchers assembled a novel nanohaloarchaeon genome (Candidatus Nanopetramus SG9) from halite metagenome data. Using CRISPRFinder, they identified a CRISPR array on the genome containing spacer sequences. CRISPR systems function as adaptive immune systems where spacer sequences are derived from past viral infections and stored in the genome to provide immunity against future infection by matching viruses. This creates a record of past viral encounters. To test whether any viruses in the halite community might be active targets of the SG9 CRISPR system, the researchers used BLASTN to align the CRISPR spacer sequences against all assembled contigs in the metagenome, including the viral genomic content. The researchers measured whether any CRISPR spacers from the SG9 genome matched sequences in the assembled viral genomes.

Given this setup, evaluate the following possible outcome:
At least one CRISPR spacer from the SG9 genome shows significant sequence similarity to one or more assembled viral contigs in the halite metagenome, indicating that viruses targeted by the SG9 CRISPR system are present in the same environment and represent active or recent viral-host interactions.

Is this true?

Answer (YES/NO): YES